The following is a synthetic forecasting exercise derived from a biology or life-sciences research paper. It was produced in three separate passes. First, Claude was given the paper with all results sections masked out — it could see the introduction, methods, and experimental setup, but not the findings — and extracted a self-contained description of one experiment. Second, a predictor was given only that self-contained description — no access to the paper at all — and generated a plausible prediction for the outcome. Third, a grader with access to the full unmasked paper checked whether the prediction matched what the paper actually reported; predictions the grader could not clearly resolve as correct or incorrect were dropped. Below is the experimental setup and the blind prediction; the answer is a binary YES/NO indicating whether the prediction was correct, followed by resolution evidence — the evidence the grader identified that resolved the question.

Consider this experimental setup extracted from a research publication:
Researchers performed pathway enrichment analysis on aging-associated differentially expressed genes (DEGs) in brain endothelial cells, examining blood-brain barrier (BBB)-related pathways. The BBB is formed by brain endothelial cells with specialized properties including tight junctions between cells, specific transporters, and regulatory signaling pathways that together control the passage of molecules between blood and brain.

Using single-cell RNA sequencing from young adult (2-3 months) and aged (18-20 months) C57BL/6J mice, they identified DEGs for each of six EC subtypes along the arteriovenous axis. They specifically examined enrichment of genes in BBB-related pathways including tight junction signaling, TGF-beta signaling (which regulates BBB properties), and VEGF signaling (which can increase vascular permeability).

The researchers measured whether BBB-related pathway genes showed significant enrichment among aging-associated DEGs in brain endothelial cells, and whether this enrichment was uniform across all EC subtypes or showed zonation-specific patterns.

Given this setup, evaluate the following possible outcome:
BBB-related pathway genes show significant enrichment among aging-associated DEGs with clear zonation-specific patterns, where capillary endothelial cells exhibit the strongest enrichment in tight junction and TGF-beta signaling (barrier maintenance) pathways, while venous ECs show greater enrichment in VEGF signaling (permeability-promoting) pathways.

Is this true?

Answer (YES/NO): NO